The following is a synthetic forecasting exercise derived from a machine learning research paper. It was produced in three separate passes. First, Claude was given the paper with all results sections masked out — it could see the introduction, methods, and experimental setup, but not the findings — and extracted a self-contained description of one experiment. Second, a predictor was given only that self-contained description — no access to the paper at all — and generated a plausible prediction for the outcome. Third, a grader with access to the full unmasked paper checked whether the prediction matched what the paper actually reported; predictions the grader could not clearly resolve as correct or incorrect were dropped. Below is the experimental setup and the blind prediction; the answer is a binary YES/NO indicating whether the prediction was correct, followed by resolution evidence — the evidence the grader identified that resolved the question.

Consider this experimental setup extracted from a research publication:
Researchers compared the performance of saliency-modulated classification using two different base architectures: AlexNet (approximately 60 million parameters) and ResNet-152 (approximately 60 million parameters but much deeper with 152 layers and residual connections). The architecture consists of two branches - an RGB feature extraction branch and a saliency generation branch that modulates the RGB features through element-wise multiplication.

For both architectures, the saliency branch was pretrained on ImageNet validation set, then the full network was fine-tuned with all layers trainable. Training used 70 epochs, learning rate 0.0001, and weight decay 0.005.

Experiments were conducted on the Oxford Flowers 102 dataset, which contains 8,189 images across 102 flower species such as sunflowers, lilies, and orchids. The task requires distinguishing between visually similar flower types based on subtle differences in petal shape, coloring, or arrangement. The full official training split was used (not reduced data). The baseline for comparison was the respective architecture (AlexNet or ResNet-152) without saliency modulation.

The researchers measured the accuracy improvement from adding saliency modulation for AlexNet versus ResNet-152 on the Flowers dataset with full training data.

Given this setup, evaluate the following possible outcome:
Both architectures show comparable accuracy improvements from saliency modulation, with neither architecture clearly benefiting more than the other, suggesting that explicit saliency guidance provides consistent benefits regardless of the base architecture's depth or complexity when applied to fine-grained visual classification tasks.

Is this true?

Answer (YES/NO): NO